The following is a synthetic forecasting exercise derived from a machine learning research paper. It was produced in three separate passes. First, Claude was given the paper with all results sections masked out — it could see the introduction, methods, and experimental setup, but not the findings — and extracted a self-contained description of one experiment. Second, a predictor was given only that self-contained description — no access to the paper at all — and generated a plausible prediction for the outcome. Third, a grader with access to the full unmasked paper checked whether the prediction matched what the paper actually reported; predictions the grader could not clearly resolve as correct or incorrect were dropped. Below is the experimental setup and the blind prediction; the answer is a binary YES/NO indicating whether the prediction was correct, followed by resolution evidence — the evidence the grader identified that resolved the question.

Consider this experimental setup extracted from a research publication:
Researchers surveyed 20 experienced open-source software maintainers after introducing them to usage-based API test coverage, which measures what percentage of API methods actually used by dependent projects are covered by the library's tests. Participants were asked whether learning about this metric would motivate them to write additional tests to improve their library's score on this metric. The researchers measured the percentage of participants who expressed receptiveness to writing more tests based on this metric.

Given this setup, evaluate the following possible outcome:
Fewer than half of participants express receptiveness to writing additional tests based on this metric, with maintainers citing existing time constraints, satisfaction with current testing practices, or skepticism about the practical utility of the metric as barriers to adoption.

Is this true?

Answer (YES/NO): NO